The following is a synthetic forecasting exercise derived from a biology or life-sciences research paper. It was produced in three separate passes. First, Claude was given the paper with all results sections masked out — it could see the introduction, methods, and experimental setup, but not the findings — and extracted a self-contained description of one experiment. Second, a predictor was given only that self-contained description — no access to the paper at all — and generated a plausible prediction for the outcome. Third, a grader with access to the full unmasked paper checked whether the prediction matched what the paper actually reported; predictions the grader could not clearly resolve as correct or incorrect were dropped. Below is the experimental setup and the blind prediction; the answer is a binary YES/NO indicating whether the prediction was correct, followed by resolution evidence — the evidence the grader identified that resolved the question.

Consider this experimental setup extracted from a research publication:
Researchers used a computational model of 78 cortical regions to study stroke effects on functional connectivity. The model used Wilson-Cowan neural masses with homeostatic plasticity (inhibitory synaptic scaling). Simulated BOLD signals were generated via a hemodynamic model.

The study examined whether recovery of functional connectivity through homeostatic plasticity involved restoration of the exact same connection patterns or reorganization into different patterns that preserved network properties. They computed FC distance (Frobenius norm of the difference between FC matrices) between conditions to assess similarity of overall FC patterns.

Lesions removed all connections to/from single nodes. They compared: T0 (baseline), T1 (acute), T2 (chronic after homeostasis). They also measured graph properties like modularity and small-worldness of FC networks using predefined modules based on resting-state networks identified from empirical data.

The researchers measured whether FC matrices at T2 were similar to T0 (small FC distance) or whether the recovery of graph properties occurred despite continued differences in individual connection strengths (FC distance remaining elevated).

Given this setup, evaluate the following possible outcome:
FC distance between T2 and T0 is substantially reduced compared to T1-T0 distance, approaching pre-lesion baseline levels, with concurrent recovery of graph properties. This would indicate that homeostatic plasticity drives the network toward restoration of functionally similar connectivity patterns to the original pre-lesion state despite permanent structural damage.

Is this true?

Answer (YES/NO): NO